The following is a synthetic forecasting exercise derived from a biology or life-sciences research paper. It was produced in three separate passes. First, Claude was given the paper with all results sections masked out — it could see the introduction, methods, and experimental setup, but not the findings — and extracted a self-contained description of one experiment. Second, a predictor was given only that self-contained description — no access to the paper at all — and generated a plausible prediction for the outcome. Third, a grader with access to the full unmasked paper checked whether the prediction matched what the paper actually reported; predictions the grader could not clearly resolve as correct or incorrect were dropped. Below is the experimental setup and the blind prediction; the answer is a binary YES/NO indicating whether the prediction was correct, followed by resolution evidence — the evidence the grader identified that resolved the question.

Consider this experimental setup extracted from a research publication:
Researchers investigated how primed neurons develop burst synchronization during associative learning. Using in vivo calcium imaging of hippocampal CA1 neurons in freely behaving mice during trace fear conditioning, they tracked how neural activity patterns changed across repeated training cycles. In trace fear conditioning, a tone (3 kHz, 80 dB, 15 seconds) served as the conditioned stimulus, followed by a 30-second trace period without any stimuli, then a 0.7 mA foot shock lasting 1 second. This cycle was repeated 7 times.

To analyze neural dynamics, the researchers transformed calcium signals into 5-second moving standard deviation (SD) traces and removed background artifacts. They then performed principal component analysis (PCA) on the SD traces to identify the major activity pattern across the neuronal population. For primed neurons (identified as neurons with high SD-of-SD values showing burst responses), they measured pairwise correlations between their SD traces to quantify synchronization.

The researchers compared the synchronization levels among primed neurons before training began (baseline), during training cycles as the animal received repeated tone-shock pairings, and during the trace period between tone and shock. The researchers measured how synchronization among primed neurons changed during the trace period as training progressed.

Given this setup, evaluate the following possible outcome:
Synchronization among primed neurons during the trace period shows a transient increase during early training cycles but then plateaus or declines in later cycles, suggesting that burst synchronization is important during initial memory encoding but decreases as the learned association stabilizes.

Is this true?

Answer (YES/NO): NO